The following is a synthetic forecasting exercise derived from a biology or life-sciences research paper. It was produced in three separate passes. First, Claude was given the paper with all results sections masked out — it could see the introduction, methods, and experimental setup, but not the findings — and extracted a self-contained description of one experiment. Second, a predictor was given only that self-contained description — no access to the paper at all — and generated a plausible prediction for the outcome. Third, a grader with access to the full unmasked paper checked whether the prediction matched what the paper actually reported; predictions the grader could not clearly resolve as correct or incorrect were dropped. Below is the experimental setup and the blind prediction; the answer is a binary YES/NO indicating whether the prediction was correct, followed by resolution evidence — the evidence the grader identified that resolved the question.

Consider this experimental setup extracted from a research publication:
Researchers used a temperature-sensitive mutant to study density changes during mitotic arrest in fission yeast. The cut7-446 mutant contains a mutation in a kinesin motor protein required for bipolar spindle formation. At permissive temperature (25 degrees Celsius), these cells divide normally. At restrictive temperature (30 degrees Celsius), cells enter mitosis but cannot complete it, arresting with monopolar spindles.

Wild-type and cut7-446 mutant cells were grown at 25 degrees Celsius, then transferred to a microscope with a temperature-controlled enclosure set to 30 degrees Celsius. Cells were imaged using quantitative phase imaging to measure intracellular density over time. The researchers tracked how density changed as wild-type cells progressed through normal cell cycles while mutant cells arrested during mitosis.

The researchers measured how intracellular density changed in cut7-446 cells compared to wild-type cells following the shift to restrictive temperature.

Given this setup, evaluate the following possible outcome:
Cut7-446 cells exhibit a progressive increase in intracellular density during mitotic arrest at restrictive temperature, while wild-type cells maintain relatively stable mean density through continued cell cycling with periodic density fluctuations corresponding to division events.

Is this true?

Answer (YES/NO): NO